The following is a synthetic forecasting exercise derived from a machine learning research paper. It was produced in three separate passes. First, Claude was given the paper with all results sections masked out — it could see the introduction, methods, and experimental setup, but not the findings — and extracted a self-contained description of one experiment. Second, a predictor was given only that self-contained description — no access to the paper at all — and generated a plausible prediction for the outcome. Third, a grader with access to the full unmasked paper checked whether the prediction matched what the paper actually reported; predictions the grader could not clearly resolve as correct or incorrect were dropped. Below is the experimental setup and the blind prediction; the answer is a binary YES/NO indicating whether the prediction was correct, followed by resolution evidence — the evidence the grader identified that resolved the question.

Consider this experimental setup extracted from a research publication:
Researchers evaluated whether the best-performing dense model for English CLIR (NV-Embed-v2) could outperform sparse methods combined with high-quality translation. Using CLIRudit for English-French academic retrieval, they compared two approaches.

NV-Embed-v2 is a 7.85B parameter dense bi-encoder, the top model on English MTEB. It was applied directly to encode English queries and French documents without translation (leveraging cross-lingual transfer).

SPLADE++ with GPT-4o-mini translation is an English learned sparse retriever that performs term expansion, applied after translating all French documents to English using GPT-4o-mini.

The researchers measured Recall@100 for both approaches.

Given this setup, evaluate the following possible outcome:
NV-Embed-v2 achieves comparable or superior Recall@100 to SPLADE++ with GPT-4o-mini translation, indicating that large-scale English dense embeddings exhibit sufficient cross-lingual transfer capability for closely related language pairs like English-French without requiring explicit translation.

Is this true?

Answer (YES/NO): YES